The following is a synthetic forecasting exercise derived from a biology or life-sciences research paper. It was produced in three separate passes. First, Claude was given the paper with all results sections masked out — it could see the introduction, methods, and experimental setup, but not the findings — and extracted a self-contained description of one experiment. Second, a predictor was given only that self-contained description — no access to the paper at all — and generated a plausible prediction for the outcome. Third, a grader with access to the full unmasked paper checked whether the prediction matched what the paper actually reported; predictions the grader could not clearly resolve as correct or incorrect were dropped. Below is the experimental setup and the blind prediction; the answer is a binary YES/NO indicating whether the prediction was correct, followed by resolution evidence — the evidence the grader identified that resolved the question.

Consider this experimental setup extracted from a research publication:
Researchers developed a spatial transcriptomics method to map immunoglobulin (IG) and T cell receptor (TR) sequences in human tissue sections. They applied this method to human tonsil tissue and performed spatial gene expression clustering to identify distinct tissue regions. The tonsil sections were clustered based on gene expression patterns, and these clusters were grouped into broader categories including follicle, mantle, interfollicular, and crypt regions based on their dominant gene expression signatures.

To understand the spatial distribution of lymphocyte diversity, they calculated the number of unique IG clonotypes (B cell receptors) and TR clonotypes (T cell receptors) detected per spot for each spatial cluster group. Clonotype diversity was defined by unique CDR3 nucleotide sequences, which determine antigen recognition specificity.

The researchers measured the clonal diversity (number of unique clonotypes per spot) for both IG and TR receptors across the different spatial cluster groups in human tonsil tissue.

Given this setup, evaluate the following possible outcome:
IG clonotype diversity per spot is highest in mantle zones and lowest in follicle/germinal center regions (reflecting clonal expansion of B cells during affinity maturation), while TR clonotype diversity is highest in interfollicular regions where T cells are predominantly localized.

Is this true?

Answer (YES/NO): NO